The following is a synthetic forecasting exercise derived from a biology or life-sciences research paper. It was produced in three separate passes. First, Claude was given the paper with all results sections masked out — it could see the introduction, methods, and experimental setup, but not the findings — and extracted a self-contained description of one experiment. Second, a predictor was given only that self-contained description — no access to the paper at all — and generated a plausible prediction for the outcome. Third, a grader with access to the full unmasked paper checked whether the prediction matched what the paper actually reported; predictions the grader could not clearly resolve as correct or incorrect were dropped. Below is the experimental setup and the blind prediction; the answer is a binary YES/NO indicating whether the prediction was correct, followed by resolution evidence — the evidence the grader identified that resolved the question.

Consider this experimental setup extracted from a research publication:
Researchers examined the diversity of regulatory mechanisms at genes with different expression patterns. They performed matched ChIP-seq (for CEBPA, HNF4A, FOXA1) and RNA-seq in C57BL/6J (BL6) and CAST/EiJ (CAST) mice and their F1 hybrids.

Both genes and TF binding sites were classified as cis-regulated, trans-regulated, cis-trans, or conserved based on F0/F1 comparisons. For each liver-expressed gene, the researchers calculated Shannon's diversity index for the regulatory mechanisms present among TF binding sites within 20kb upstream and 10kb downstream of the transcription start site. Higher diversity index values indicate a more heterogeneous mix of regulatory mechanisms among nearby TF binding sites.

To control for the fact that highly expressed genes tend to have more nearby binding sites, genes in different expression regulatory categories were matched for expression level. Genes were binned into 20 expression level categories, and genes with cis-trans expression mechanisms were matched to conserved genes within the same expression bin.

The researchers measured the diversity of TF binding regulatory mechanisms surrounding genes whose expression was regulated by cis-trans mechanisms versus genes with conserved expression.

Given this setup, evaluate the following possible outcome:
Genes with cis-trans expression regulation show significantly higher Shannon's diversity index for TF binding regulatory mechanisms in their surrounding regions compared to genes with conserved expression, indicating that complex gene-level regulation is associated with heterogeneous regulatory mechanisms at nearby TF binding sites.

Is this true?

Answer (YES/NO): YES